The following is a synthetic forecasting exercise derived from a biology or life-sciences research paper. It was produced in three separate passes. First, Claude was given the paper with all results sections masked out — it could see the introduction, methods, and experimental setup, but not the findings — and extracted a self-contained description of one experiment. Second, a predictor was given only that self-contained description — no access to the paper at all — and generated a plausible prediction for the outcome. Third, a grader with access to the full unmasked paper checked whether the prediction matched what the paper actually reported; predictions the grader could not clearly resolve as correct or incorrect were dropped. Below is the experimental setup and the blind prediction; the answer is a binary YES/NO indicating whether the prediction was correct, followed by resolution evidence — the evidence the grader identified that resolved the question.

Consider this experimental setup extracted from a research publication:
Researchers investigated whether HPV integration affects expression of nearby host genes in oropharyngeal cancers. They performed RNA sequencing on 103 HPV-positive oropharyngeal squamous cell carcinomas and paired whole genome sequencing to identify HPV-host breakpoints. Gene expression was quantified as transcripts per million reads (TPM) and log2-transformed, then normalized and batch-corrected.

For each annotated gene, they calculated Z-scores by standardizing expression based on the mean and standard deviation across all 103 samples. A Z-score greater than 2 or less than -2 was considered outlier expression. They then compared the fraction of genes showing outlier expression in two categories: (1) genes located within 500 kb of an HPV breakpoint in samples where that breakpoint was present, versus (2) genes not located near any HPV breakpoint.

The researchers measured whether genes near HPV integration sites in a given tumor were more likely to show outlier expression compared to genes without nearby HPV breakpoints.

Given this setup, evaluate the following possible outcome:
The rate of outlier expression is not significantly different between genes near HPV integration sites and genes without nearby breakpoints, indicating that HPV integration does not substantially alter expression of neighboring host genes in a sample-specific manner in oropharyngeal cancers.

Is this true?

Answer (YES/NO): NO